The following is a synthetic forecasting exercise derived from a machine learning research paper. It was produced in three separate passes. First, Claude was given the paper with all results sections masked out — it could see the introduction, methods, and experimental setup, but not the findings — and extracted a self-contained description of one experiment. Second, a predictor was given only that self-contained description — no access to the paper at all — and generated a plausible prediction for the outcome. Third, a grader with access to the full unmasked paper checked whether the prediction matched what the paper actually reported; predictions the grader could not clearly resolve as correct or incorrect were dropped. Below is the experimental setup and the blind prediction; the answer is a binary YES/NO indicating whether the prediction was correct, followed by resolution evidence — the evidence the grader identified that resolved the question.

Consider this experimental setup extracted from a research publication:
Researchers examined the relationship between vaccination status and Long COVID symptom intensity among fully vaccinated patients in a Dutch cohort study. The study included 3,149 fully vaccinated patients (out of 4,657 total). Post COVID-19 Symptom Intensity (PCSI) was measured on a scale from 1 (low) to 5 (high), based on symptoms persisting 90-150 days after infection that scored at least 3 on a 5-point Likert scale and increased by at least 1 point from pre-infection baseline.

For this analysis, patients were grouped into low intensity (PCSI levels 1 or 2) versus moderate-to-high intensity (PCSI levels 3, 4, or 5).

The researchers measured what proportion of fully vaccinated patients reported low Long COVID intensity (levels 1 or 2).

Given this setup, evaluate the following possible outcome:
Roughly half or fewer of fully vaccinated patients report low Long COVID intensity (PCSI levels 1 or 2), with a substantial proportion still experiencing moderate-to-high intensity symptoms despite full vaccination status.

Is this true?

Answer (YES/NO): NO